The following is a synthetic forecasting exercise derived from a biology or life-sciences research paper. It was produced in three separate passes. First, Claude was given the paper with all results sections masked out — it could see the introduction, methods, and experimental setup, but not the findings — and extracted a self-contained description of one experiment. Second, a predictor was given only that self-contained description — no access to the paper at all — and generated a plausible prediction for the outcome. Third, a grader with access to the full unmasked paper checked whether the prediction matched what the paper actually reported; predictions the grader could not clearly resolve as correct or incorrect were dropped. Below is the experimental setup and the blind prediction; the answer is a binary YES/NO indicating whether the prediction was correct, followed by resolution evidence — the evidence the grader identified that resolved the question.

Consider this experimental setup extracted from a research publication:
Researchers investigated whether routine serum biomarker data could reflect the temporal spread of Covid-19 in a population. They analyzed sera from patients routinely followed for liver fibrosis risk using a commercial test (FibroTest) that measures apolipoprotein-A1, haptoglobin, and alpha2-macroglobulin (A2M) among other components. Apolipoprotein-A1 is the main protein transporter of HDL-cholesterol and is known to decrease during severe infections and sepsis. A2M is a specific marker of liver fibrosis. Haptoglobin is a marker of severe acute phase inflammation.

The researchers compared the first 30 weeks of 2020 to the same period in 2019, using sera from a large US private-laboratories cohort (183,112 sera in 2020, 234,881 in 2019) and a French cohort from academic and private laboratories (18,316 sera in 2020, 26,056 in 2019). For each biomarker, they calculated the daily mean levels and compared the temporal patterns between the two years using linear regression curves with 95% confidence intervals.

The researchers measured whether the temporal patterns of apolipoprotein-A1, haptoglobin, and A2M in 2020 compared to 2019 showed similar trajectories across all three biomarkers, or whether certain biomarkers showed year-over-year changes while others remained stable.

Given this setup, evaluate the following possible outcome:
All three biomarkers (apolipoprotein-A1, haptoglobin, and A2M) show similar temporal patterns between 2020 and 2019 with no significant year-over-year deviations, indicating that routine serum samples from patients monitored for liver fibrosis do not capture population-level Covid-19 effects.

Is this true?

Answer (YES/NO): NO